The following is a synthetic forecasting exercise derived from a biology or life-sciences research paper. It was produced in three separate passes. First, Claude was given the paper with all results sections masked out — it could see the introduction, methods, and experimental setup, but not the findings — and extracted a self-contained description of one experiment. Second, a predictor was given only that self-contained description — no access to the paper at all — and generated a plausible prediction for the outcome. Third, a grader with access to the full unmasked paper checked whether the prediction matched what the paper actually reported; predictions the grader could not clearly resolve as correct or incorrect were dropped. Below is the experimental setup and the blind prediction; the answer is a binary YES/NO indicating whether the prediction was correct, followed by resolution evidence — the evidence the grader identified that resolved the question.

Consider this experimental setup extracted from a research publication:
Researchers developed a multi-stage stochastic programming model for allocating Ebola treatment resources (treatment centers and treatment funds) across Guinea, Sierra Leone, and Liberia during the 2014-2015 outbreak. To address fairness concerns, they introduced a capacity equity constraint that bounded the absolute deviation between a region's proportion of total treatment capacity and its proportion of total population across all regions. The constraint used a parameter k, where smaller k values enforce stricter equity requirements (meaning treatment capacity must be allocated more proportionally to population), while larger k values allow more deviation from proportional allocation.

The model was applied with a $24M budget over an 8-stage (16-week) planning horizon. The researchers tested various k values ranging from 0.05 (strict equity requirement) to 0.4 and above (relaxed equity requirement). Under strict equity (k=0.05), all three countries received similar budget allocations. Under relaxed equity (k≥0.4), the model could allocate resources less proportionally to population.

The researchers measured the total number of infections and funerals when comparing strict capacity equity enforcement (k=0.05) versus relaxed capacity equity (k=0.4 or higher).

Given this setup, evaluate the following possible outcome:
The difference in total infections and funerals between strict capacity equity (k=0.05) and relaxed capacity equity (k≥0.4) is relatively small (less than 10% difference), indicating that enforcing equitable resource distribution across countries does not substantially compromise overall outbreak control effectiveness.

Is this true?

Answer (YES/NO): NO